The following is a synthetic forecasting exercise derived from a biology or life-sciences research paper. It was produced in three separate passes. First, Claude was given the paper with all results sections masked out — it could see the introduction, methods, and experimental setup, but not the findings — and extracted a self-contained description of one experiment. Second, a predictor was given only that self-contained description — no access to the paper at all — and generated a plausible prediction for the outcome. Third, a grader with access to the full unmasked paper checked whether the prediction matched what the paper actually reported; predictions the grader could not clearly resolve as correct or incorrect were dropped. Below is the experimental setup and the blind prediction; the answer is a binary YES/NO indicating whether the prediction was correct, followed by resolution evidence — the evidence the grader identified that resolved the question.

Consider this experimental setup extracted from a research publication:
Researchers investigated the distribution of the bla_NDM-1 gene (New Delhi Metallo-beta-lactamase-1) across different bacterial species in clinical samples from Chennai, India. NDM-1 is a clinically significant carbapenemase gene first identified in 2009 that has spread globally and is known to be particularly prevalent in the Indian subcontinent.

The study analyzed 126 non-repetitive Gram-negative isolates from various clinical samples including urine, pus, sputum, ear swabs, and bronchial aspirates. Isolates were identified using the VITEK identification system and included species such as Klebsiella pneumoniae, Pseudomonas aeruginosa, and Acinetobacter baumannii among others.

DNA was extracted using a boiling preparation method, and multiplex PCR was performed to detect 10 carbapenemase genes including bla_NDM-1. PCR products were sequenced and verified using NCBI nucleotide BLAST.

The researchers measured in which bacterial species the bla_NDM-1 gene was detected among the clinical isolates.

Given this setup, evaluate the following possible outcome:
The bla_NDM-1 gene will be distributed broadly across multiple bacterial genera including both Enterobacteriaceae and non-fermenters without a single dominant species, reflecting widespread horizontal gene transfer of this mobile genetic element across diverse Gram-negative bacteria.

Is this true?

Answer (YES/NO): YES